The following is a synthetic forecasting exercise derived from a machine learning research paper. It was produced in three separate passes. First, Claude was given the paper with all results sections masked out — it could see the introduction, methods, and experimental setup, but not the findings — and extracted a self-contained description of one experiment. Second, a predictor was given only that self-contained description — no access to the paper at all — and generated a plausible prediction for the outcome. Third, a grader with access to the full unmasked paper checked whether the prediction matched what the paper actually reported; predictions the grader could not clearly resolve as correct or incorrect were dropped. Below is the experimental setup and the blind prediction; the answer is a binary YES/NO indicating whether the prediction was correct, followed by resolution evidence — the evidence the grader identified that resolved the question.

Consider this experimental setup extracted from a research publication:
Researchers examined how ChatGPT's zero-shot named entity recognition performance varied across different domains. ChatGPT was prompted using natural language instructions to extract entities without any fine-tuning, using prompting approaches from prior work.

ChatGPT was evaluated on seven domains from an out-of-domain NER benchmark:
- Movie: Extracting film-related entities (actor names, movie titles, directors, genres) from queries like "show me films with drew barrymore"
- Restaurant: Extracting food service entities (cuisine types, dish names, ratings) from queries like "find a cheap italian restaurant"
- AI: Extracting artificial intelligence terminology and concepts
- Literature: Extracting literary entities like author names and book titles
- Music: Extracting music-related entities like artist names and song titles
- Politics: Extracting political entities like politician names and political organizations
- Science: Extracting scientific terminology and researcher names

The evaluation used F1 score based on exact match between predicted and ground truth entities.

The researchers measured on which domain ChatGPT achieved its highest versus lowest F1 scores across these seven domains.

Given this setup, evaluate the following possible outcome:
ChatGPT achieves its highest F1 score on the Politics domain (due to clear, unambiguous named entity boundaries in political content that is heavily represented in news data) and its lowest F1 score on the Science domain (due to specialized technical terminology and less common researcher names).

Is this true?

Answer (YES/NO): NO